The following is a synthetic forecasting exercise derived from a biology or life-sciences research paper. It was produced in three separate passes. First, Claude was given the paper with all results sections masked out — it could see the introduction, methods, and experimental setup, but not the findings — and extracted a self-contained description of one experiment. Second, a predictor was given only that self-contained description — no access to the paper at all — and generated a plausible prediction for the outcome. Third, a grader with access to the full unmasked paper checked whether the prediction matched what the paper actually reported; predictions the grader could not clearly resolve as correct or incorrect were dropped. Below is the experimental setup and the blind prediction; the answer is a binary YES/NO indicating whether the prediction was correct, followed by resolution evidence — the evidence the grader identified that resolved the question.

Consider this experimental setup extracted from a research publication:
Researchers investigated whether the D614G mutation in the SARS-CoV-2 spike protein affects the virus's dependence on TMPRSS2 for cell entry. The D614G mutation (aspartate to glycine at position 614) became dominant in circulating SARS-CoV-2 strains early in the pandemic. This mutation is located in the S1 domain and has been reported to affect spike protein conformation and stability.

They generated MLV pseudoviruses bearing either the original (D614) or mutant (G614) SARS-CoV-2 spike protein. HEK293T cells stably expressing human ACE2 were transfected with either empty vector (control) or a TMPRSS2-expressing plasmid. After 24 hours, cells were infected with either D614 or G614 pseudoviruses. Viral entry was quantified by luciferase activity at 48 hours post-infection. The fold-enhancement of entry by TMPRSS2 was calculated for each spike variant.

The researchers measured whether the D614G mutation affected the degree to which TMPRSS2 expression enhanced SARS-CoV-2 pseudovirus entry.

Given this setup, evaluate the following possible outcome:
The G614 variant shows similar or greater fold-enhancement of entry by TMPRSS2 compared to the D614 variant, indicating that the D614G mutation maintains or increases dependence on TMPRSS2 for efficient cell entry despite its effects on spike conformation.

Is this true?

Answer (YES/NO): NO